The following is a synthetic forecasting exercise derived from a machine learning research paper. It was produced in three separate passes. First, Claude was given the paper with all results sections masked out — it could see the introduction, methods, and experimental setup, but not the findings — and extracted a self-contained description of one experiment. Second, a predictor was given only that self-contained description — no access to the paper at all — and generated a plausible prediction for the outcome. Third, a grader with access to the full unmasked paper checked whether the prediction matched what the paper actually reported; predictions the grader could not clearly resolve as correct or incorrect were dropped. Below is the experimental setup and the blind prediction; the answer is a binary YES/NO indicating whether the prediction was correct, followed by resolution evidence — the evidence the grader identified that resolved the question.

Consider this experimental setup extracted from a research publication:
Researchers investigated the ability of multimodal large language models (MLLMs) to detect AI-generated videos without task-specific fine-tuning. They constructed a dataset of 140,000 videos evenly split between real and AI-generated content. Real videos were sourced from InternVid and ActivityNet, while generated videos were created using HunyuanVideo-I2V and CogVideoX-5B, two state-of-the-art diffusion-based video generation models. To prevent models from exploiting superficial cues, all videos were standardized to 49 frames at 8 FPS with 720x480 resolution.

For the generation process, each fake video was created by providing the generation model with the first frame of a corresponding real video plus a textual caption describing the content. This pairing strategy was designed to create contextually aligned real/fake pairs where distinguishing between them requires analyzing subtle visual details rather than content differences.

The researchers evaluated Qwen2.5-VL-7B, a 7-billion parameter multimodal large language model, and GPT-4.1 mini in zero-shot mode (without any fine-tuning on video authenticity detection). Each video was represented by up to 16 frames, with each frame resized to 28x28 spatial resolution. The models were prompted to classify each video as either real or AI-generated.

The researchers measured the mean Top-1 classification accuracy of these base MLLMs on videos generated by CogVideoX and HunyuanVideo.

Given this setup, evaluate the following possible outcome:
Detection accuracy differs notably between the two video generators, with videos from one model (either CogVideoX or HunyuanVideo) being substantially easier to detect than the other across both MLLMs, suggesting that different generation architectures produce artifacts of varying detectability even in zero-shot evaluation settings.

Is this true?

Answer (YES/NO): NO